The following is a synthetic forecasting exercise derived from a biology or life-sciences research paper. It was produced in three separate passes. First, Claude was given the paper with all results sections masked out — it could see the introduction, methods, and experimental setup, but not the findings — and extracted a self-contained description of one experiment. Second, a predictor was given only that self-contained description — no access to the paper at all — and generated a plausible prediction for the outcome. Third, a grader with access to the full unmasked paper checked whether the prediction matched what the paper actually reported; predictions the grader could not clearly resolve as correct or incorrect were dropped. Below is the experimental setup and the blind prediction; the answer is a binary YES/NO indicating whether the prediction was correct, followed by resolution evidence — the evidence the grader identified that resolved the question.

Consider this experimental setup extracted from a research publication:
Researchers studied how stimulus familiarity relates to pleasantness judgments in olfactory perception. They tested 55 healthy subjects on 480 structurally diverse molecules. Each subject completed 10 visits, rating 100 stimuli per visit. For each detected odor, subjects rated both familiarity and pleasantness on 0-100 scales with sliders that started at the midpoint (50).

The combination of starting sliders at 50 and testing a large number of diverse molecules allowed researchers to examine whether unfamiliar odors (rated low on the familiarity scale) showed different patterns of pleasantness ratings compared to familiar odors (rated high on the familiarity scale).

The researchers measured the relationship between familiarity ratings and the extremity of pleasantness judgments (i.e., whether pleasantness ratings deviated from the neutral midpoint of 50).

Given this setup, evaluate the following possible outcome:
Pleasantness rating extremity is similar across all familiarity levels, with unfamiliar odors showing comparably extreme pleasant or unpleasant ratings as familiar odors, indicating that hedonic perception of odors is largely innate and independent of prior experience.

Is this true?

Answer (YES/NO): NO